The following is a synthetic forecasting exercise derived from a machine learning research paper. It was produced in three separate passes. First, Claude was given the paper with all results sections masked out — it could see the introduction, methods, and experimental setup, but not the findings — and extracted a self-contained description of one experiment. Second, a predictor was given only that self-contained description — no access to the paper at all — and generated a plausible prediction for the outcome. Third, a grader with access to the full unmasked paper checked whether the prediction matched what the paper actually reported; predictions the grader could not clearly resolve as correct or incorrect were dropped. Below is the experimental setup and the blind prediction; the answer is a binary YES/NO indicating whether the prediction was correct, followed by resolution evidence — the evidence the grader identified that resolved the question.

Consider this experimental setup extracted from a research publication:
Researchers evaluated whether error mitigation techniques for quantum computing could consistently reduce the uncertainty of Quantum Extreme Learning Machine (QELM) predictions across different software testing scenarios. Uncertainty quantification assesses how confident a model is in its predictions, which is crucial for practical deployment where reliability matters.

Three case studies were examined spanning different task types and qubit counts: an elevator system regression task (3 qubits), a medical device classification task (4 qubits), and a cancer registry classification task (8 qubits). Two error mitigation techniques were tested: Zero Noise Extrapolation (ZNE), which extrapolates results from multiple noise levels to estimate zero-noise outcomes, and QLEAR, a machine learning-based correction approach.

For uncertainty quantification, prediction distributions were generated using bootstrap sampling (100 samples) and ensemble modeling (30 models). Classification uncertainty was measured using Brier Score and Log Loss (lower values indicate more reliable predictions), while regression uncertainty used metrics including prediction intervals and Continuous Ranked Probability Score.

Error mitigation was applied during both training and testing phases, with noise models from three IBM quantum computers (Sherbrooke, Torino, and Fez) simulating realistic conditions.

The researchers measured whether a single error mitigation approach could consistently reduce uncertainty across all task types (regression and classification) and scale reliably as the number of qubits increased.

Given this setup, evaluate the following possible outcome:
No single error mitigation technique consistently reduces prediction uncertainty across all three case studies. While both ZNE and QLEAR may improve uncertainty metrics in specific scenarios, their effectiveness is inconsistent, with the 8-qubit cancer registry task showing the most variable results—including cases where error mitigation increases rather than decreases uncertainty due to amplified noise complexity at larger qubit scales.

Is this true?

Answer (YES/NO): YES